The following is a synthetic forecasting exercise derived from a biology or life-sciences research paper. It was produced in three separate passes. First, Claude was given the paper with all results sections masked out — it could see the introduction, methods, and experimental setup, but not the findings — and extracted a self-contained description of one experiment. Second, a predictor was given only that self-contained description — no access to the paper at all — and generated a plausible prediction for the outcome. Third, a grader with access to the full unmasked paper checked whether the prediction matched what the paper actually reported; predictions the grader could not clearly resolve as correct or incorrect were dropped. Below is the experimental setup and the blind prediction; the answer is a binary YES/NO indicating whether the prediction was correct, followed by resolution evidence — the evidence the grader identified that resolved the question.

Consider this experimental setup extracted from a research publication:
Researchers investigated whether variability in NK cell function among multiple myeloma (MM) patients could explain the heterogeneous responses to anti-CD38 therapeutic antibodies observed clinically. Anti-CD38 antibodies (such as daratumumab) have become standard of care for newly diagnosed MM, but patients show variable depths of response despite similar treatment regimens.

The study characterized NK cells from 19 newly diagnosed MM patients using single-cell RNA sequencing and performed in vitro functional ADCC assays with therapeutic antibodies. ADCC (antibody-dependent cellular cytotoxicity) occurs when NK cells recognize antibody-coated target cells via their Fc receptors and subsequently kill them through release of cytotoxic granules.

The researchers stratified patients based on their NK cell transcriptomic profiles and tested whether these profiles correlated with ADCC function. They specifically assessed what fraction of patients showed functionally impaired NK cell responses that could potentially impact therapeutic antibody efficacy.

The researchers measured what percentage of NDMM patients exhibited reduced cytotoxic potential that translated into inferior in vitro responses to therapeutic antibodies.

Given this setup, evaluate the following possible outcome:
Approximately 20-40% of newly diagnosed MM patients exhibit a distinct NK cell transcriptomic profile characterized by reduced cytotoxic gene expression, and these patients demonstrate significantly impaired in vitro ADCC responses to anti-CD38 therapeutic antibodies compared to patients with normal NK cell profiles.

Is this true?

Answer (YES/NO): YES